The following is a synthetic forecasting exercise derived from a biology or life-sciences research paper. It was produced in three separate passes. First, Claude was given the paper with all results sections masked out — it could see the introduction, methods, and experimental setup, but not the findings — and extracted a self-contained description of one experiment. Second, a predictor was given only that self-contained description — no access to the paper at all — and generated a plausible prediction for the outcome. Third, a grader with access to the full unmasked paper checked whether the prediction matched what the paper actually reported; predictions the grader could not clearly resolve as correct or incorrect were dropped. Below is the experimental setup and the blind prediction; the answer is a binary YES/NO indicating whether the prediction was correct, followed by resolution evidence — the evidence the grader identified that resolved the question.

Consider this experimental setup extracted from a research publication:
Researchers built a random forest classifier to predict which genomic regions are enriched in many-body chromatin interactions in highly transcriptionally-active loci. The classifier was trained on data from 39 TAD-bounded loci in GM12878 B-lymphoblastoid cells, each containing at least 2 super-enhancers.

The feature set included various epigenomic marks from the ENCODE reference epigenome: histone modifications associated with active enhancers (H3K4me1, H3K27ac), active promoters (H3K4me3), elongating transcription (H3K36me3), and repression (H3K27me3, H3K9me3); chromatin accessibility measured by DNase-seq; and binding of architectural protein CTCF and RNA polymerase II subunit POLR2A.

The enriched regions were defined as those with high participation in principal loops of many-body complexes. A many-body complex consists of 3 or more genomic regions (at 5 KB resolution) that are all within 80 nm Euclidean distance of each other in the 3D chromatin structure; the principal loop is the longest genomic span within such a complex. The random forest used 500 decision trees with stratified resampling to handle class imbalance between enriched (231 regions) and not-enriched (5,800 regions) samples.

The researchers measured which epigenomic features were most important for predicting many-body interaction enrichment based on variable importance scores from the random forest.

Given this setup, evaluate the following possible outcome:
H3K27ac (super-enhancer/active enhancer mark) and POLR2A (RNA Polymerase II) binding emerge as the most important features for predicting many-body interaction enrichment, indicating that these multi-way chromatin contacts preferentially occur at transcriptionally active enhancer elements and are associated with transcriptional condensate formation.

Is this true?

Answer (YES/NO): NO